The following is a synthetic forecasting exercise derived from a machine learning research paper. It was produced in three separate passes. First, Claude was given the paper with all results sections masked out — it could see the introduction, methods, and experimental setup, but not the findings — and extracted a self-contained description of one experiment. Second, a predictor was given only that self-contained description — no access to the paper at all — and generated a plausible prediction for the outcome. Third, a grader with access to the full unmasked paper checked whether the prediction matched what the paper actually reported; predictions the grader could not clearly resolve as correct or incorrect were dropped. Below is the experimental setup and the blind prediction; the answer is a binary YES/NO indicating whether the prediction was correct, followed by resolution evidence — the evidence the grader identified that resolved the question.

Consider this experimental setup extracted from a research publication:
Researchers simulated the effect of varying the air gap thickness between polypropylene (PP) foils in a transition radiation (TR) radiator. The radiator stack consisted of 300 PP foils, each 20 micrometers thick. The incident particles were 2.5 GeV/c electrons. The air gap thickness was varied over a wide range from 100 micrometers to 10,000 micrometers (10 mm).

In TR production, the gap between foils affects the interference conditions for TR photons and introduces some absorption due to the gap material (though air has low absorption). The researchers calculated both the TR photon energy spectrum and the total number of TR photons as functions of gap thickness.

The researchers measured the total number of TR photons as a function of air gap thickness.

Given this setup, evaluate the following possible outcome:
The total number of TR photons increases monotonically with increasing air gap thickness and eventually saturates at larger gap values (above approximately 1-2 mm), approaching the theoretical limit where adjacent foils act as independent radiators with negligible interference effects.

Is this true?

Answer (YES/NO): NO